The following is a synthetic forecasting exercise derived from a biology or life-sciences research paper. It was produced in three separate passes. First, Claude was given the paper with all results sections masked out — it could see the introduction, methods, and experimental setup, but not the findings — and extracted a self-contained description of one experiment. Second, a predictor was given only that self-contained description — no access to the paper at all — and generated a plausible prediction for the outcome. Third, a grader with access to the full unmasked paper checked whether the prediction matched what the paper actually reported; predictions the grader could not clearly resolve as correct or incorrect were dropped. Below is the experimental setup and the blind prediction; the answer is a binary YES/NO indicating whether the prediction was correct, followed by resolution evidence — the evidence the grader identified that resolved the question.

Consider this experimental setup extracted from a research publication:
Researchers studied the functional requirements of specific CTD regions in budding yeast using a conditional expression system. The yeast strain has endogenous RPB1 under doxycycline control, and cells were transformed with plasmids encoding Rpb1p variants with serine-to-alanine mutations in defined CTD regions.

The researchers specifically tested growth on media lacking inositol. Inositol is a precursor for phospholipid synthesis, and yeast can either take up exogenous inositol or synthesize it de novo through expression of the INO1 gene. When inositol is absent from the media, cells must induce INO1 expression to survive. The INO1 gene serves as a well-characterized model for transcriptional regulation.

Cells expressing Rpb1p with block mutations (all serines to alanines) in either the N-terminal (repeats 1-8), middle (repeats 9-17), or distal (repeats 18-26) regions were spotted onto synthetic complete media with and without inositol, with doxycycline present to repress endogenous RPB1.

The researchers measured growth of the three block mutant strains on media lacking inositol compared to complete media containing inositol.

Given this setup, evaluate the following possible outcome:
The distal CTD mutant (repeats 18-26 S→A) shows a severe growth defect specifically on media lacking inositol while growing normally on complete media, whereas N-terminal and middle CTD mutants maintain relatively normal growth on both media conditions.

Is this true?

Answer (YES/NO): NO